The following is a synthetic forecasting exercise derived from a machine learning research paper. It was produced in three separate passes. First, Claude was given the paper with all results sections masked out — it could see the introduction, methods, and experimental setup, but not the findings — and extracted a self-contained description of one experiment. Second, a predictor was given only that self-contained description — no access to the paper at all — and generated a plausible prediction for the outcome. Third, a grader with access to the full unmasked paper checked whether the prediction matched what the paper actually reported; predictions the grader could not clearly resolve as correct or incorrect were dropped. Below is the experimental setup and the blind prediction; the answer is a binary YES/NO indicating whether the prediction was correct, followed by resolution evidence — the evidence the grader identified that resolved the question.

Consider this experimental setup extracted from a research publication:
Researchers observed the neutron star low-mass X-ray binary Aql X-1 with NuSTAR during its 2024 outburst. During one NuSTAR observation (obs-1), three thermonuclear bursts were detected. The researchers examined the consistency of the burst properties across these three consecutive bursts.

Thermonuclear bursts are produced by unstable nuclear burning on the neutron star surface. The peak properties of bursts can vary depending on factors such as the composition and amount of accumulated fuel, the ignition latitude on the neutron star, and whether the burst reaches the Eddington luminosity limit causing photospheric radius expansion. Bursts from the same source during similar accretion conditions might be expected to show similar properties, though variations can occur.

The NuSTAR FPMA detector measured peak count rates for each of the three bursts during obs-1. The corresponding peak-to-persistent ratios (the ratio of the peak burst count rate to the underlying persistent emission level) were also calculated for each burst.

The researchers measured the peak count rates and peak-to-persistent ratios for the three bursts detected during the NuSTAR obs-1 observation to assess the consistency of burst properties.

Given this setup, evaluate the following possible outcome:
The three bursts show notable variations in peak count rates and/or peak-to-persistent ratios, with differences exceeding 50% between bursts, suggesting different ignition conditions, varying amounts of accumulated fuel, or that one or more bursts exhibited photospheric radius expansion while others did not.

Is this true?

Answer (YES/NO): NO